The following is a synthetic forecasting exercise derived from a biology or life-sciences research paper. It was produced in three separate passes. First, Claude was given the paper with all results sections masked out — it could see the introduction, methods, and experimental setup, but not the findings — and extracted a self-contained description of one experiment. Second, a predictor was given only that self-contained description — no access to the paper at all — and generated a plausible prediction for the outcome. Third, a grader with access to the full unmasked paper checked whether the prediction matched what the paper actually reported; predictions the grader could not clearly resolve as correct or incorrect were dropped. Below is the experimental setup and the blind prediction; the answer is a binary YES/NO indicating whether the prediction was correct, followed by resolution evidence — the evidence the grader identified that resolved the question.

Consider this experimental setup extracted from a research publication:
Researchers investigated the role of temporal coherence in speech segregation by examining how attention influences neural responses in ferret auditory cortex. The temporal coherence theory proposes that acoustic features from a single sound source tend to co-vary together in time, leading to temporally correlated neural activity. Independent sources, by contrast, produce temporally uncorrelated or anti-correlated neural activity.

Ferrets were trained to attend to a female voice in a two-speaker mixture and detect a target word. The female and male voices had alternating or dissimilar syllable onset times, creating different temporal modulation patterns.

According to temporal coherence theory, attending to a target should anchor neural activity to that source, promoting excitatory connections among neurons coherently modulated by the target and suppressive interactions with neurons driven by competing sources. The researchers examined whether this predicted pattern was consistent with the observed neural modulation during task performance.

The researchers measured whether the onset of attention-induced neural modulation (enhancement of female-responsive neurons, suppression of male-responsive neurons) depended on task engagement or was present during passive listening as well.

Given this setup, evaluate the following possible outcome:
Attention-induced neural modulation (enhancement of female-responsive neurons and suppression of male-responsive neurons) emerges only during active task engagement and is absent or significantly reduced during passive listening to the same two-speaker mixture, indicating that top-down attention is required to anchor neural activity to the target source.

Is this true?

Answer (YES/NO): YES